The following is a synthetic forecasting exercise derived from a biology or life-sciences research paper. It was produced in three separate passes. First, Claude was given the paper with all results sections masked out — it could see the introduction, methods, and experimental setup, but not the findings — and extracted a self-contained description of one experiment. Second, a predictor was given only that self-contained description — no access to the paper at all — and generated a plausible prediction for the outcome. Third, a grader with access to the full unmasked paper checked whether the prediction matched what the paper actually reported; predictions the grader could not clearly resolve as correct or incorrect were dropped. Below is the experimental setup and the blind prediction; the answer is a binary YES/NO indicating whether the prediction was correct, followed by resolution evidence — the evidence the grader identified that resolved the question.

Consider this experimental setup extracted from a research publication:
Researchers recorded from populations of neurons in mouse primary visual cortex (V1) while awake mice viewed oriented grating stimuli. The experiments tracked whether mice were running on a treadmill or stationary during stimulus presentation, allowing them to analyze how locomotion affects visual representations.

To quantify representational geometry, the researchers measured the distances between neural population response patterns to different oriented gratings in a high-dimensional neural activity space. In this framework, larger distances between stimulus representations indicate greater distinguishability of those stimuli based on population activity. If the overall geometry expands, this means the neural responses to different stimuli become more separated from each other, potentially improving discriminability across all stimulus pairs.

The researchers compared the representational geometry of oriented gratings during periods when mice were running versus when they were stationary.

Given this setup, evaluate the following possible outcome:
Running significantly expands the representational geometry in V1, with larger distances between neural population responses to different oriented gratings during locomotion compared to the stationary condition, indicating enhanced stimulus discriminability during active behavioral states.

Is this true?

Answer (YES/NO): YES